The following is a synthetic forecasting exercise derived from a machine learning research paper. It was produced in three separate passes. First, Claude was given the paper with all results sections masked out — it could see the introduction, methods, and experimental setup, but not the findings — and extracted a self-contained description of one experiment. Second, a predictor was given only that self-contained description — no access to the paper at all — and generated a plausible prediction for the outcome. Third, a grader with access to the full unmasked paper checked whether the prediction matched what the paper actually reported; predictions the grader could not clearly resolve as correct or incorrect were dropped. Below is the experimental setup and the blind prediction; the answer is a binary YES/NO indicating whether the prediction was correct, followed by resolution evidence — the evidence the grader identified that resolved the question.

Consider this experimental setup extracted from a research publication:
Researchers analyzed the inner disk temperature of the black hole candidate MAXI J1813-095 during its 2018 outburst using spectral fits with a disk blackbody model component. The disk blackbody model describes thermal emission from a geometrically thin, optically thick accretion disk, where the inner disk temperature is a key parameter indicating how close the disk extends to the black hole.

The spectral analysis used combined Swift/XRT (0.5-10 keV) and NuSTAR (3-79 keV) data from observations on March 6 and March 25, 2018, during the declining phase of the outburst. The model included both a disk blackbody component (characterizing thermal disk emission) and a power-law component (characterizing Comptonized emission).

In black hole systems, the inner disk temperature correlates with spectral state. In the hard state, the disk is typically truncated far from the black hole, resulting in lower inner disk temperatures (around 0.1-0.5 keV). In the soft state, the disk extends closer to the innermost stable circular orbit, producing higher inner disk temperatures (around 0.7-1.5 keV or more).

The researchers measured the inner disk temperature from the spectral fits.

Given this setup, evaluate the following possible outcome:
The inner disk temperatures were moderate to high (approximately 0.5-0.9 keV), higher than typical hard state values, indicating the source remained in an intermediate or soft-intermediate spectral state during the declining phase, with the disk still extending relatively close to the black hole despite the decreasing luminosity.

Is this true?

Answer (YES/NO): NO